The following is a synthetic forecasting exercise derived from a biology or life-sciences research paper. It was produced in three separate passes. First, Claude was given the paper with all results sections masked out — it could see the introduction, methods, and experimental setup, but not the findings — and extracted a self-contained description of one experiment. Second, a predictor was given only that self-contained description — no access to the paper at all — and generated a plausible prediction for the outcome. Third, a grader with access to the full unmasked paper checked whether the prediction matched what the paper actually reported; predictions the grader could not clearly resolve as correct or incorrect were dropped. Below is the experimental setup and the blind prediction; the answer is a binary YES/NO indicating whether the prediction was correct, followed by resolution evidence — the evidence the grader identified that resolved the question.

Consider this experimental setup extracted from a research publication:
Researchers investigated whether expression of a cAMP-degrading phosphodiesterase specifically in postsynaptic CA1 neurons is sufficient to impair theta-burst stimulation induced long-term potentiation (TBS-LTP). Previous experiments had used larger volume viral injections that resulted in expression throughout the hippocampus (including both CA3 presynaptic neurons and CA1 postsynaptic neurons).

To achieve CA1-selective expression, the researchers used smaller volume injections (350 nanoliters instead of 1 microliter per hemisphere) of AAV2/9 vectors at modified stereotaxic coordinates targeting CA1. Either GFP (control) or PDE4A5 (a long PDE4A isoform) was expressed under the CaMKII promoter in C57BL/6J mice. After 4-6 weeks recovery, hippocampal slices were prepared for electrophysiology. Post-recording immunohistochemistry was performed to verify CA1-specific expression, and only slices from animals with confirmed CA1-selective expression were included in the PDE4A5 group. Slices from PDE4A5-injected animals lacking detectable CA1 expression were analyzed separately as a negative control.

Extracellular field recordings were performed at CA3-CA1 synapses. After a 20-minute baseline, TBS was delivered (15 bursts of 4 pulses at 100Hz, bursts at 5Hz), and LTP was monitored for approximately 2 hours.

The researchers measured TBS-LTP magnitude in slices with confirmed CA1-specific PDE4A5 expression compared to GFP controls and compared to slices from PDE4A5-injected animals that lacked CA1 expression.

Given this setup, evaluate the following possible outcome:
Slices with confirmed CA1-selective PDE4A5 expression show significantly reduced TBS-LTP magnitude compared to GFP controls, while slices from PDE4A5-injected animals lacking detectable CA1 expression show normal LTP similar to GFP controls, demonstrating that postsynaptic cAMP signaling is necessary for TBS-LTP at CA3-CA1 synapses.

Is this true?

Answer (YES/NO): NO